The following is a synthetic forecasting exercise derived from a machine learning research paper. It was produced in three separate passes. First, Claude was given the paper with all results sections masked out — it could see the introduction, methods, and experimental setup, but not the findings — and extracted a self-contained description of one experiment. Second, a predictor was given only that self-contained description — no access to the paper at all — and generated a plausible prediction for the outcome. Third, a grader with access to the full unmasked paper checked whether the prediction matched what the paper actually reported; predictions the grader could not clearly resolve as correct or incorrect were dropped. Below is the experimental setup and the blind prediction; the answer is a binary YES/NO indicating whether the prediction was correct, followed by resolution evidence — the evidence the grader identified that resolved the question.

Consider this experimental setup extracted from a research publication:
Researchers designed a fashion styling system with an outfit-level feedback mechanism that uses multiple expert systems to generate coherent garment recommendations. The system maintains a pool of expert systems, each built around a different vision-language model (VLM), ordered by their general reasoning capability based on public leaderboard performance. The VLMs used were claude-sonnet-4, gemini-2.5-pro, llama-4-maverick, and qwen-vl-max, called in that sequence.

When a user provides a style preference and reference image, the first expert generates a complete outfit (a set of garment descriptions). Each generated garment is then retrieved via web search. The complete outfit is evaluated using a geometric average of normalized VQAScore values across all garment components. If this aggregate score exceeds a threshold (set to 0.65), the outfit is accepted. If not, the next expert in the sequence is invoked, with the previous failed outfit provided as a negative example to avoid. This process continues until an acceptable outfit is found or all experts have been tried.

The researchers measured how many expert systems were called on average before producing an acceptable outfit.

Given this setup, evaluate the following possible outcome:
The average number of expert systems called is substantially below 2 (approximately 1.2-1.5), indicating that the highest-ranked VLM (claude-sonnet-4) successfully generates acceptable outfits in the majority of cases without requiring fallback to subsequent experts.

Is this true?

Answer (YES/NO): NO